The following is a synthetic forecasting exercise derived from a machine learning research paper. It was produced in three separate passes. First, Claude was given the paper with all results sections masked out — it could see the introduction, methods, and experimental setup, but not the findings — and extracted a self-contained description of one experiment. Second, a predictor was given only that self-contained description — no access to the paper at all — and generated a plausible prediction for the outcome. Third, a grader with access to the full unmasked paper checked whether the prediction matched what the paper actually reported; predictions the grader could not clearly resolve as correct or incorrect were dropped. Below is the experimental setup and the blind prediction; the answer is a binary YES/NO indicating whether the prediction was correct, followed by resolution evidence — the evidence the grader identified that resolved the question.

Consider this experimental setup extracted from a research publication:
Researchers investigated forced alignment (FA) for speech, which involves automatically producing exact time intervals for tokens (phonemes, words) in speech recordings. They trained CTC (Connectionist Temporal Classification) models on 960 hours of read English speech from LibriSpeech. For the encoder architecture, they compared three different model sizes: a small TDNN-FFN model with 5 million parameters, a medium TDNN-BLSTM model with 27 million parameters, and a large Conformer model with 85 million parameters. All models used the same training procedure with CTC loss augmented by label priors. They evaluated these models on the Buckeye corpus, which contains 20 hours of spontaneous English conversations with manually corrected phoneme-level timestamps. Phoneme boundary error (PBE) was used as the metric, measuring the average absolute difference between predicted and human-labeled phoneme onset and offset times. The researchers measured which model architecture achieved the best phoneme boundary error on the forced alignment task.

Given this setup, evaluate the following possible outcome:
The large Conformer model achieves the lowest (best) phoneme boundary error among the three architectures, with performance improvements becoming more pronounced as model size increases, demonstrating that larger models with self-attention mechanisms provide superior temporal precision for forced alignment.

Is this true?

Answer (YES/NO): NO